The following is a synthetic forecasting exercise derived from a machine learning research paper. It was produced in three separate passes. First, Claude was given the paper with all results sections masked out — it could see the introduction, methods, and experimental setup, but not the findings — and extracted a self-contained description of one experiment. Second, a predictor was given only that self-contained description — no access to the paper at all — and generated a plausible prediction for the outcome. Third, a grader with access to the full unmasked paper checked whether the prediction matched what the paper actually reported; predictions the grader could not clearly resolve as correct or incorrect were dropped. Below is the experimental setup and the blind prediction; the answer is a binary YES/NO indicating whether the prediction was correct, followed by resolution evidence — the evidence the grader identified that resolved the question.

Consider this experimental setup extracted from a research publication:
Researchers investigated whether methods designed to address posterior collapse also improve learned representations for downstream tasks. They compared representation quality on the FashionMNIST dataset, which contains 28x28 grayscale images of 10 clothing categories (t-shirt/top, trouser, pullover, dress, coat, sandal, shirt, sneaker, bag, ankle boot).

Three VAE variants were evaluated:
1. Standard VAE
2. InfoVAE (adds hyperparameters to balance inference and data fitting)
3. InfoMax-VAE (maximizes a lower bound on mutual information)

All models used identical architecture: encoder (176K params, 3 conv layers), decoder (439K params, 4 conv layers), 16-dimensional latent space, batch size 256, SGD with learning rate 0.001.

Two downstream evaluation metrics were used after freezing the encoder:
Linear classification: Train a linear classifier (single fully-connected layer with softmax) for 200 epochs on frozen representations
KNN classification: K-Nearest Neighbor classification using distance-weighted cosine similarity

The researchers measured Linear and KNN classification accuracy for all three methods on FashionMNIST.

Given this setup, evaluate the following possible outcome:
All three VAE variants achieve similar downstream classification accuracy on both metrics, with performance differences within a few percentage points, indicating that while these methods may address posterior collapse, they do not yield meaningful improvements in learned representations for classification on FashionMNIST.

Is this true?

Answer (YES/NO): YES